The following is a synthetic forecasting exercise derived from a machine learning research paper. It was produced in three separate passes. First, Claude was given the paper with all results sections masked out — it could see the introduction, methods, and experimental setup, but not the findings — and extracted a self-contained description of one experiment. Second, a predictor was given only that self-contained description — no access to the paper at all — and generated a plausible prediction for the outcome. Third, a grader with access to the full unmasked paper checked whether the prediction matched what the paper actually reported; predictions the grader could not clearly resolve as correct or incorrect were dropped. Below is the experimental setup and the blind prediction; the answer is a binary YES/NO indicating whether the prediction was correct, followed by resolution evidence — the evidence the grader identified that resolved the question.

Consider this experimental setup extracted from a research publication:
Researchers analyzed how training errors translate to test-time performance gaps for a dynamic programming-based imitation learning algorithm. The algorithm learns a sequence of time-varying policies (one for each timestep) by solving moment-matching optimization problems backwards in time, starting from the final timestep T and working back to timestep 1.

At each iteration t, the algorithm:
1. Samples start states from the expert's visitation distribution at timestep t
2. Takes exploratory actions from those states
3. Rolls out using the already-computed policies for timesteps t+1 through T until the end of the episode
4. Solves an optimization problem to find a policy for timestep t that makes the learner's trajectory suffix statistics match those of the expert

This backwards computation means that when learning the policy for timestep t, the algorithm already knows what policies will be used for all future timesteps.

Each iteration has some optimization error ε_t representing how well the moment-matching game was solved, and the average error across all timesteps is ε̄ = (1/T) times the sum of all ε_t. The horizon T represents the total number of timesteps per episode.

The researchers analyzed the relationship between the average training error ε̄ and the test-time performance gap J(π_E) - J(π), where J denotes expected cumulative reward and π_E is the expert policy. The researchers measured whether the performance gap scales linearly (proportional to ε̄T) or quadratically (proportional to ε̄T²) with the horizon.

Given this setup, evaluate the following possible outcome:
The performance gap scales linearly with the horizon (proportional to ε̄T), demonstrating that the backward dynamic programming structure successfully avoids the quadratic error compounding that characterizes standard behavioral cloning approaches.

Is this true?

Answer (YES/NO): NO